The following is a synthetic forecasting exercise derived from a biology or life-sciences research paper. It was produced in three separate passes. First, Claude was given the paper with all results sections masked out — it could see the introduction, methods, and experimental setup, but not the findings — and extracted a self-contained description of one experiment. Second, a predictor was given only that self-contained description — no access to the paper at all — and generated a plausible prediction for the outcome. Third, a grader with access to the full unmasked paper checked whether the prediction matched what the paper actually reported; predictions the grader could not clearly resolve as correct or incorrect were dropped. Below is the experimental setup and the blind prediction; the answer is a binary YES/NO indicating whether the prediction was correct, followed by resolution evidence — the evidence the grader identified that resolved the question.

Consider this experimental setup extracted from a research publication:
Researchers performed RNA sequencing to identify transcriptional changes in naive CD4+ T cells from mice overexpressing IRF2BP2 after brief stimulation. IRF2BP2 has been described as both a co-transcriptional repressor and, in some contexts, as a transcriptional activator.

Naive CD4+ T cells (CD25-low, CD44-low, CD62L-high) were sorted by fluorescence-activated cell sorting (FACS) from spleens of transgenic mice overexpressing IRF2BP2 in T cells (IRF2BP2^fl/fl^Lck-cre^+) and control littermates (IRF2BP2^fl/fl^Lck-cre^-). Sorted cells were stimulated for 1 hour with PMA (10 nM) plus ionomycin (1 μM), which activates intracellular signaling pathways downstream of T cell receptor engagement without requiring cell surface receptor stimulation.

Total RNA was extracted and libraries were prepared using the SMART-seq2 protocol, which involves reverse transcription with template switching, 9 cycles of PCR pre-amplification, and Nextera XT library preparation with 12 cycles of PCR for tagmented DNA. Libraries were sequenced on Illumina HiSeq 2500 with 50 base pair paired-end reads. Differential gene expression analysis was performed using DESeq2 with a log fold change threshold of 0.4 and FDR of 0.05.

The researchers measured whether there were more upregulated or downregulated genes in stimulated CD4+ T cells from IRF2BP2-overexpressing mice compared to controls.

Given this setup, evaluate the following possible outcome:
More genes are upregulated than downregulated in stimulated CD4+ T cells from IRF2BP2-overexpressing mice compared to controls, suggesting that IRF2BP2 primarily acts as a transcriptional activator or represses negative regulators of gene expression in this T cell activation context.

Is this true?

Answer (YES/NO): YES